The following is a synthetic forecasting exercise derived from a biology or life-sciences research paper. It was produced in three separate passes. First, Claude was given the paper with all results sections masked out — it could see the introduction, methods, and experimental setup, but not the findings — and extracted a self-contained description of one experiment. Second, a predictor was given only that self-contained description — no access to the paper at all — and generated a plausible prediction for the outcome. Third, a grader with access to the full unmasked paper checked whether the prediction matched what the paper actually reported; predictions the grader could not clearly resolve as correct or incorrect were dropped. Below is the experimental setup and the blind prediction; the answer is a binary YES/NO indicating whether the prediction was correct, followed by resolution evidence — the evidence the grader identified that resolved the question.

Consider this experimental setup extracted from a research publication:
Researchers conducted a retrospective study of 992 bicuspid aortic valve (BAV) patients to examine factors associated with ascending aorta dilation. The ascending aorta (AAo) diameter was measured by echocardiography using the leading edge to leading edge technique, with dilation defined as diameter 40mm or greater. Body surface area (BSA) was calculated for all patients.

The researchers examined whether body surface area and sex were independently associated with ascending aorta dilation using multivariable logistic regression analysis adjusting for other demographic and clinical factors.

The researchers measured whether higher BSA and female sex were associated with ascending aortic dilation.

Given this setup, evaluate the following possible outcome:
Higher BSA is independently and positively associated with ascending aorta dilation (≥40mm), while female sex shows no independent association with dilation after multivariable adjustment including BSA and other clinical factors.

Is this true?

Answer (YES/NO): YES